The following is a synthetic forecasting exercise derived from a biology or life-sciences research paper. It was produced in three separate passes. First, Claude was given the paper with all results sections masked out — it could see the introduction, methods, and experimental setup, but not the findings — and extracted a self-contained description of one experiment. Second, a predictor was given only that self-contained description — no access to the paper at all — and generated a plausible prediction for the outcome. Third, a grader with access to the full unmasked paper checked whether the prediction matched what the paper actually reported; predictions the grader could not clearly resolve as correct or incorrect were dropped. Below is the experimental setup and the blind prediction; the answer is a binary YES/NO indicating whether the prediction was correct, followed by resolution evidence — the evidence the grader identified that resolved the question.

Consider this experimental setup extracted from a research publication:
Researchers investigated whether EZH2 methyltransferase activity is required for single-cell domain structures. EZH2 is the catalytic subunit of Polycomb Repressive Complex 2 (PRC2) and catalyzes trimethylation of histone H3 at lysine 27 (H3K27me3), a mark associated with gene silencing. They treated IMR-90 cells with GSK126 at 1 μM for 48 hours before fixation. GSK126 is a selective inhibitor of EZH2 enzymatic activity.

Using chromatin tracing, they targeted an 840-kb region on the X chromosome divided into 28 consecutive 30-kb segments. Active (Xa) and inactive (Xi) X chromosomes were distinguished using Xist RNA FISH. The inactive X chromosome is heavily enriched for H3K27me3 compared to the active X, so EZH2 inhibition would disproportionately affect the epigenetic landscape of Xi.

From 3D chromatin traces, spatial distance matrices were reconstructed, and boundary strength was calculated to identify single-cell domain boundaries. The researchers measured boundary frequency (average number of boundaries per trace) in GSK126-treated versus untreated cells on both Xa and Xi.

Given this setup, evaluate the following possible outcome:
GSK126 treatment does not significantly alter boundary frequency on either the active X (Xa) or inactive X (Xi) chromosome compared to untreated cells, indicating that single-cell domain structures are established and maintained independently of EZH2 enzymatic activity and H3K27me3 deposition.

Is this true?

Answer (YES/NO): YES